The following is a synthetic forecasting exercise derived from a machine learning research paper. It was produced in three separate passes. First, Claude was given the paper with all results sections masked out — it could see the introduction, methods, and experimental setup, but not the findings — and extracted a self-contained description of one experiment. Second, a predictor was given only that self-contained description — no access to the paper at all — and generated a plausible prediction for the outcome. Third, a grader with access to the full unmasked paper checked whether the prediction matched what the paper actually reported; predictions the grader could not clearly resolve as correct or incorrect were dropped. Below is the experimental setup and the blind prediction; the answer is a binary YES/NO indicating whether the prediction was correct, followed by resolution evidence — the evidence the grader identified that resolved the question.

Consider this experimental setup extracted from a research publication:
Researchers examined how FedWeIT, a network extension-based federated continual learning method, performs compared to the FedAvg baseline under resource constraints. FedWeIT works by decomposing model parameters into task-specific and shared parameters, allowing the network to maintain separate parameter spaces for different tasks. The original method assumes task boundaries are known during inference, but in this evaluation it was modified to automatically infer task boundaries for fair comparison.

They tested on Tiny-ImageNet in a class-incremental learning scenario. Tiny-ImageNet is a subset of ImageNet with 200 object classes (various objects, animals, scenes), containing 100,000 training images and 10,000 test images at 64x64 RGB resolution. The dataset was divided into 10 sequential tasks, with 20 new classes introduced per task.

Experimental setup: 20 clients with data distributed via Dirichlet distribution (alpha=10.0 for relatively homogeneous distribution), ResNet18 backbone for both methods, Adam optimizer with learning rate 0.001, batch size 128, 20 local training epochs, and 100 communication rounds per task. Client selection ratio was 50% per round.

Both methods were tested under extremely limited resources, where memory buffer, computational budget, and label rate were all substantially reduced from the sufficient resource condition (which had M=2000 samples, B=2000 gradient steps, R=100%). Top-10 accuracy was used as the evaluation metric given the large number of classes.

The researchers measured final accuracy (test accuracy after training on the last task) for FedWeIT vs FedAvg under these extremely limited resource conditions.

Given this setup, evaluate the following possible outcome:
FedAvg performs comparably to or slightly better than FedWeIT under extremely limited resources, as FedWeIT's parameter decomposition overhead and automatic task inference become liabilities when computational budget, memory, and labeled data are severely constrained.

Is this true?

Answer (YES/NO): NO